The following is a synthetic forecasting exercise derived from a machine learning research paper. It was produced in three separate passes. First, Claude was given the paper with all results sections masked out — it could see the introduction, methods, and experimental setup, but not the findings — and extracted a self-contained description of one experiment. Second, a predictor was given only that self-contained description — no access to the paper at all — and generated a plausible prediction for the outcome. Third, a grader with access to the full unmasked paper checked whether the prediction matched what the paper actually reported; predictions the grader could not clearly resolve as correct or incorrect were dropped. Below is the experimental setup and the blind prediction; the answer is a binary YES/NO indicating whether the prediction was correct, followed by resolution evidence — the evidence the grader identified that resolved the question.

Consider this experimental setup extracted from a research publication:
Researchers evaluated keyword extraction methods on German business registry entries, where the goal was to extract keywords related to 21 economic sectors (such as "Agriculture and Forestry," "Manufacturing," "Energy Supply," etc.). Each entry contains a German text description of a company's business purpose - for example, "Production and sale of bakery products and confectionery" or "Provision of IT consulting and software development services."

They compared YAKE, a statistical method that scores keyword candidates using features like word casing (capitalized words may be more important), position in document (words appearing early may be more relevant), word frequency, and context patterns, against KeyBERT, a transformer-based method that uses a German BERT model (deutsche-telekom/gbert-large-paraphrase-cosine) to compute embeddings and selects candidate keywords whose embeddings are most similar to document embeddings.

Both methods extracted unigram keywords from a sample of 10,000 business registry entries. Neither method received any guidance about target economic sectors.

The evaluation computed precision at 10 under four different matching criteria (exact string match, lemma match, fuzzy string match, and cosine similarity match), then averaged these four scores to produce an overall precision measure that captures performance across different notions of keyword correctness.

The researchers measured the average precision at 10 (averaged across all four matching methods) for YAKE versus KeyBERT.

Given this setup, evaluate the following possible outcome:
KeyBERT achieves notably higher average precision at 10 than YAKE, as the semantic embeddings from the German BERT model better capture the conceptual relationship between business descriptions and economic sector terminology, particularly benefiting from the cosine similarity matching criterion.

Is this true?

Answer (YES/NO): NO